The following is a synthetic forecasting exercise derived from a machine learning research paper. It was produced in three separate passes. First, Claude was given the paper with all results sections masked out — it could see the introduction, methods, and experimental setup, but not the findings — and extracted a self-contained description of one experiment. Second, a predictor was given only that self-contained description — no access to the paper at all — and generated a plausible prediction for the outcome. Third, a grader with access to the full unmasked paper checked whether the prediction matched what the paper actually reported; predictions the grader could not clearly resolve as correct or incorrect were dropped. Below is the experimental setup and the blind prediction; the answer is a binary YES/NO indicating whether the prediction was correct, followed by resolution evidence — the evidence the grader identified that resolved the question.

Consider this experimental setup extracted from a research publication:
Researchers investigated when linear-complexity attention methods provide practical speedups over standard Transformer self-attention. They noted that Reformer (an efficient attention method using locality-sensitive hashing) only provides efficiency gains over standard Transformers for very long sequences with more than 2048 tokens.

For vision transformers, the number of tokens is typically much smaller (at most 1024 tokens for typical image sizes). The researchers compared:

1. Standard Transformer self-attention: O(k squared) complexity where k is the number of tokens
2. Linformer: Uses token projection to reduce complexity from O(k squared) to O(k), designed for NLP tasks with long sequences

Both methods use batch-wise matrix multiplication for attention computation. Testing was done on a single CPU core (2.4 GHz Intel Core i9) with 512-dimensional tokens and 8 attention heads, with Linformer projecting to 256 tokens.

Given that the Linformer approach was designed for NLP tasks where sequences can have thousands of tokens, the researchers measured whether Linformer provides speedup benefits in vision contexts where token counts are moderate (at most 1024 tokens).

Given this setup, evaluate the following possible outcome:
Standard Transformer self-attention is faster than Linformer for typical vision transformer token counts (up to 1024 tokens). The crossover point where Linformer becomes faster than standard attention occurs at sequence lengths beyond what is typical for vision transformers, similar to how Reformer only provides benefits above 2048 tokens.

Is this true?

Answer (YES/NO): YES